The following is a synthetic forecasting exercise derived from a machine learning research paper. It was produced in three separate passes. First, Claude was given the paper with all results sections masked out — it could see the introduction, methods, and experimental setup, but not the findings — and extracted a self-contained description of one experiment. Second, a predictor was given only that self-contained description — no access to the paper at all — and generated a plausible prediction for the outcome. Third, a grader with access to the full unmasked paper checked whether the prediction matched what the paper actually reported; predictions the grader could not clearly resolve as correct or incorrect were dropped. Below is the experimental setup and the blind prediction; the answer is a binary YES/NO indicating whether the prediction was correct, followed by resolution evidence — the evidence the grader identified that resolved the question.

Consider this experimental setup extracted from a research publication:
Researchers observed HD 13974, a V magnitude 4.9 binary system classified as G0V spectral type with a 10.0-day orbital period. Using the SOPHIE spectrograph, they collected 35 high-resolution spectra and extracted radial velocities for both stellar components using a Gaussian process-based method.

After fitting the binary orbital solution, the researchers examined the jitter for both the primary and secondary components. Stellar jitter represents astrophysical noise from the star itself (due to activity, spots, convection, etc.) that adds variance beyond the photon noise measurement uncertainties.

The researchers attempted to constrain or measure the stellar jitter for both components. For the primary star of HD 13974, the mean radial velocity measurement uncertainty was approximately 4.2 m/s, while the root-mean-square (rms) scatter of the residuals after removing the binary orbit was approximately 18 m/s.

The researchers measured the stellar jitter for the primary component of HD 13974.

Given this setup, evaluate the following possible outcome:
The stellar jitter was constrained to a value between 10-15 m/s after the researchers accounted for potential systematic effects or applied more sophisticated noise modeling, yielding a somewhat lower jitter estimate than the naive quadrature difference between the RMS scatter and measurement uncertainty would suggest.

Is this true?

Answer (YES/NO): YES